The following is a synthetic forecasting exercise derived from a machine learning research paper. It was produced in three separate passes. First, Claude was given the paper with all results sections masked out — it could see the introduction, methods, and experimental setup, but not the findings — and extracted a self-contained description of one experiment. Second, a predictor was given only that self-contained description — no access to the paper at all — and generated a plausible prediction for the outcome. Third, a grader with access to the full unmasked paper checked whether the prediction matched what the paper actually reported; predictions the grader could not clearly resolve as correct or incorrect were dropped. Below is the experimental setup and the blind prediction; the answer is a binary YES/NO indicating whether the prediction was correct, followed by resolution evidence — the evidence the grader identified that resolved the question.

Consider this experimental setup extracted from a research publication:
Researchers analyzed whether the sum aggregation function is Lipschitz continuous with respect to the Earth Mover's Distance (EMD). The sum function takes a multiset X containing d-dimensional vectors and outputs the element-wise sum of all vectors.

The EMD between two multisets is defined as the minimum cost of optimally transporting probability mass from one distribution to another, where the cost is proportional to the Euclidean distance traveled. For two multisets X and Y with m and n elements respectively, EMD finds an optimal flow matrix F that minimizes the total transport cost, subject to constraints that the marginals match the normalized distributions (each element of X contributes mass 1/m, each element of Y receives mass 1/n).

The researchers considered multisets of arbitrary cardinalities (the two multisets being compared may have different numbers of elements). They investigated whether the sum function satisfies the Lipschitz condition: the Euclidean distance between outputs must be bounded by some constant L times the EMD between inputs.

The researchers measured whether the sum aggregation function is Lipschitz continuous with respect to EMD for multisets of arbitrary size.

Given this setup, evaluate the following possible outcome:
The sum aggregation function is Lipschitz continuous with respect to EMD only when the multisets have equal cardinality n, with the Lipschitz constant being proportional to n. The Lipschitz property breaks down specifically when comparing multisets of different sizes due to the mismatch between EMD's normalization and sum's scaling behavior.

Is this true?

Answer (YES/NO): YES